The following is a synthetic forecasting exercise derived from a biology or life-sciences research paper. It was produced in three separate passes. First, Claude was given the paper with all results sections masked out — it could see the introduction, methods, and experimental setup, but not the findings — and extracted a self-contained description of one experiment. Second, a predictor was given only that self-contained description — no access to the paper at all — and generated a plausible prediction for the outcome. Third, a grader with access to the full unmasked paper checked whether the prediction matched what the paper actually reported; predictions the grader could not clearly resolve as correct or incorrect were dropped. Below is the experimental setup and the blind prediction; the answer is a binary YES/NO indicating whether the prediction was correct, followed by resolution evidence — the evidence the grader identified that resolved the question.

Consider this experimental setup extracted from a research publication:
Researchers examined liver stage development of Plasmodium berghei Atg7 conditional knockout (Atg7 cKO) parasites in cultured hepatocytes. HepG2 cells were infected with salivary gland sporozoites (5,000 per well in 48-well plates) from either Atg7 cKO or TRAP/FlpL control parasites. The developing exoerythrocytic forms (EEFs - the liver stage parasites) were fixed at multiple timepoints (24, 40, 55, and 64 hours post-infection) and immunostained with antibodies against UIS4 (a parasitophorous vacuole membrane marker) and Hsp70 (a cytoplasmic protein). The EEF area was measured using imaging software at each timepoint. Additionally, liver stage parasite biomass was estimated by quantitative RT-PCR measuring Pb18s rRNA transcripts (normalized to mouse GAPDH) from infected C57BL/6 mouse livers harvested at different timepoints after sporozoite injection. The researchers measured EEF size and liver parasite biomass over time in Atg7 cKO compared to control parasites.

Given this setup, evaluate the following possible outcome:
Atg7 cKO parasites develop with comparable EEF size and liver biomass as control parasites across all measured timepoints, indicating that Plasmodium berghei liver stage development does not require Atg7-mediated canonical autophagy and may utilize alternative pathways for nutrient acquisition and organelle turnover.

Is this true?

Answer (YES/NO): NO